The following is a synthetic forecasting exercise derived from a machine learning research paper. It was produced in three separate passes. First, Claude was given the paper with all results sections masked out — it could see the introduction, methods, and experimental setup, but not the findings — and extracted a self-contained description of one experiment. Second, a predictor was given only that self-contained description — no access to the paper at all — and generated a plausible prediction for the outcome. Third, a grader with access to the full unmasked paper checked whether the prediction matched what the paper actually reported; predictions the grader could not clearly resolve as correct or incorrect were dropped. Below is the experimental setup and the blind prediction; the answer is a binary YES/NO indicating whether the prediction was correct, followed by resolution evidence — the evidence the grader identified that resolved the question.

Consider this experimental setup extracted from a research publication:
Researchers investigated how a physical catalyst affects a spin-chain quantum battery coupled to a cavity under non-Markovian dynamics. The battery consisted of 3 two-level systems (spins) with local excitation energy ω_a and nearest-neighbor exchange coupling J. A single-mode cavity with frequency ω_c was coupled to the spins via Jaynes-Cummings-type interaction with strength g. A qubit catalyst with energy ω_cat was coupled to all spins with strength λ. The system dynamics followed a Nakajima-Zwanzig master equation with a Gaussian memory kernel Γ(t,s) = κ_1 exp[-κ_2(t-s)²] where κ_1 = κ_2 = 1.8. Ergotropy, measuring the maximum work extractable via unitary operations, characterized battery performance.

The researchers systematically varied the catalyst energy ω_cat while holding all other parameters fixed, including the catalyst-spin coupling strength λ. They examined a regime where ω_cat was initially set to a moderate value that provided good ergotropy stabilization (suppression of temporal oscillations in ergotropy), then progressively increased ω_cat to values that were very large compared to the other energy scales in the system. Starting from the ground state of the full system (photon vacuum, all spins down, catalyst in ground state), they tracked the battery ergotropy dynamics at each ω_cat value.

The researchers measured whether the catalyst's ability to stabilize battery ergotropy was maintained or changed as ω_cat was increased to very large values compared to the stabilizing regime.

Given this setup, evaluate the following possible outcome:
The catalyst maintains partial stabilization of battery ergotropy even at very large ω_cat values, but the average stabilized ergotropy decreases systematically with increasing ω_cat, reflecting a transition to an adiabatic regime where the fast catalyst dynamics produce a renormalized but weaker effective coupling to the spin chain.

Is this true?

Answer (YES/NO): NO